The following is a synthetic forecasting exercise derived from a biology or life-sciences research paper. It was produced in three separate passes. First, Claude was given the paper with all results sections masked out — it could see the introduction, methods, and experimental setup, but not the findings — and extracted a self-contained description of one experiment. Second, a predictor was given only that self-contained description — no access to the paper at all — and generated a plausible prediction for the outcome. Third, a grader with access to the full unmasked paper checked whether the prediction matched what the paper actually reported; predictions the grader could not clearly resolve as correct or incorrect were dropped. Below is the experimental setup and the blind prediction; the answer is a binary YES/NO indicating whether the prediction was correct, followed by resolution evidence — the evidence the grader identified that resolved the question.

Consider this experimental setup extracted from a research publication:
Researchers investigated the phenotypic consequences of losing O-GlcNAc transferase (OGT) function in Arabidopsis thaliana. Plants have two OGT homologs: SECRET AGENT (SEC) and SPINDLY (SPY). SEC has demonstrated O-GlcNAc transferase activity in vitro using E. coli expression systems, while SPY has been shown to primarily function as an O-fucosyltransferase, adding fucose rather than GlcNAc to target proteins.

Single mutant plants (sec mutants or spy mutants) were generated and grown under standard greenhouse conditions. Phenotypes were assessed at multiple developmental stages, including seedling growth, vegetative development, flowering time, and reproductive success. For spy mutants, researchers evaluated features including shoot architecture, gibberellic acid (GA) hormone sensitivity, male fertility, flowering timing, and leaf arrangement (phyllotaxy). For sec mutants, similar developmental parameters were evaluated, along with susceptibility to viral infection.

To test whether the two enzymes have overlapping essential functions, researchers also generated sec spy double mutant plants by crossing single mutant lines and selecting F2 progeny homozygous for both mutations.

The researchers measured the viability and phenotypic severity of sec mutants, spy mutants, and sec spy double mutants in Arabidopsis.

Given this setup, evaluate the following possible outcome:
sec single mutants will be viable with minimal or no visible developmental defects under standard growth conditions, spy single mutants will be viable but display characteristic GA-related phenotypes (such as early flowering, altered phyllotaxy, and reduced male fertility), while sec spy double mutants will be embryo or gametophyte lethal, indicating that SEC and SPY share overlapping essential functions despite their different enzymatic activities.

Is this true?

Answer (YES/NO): YES